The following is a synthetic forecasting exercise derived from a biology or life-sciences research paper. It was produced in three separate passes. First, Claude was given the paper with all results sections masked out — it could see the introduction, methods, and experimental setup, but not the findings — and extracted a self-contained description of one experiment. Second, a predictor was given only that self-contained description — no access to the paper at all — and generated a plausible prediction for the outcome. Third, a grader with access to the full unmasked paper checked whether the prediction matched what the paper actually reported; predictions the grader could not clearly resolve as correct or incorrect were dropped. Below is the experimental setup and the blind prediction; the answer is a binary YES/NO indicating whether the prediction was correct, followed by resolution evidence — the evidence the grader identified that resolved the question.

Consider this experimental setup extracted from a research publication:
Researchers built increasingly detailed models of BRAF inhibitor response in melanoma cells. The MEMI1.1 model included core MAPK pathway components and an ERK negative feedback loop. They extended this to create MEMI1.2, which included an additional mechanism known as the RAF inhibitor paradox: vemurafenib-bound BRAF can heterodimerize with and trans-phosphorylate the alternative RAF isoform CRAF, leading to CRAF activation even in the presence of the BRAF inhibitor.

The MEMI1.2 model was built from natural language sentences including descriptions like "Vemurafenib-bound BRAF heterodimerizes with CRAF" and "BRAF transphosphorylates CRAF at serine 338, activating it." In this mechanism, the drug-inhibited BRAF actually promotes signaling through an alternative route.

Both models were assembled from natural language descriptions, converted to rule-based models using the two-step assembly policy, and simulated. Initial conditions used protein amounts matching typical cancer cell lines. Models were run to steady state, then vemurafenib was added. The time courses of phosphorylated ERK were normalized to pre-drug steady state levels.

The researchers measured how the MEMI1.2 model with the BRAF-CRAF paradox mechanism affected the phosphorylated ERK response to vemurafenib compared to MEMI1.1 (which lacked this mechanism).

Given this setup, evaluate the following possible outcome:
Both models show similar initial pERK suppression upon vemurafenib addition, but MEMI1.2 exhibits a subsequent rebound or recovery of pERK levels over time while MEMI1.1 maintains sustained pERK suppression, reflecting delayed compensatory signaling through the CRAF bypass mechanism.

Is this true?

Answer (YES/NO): YES